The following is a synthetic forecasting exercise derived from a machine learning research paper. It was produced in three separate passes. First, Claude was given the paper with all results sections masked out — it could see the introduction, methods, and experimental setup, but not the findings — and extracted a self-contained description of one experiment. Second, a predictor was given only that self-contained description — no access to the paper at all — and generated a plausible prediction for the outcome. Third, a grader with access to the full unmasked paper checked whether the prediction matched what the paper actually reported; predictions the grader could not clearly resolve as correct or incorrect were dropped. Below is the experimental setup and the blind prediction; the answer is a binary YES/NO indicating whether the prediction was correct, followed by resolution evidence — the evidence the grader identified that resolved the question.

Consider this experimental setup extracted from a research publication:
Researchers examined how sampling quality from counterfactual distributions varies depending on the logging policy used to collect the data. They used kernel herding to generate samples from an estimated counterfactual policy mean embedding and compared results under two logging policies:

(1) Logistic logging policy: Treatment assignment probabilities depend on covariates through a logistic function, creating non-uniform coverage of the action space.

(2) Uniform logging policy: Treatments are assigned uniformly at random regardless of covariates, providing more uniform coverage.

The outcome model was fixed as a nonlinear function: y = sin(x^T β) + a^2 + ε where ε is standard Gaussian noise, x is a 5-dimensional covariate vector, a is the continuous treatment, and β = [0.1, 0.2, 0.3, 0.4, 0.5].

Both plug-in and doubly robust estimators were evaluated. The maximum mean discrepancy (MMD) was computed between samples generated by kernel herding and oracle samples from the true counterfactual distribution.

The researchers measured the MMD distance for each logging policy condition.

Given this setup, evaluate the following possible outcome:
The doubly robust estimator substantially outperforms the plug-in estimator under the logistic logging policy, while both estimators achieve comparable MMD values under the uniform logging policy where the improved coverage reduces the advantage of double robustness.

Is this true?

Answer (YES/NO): NO